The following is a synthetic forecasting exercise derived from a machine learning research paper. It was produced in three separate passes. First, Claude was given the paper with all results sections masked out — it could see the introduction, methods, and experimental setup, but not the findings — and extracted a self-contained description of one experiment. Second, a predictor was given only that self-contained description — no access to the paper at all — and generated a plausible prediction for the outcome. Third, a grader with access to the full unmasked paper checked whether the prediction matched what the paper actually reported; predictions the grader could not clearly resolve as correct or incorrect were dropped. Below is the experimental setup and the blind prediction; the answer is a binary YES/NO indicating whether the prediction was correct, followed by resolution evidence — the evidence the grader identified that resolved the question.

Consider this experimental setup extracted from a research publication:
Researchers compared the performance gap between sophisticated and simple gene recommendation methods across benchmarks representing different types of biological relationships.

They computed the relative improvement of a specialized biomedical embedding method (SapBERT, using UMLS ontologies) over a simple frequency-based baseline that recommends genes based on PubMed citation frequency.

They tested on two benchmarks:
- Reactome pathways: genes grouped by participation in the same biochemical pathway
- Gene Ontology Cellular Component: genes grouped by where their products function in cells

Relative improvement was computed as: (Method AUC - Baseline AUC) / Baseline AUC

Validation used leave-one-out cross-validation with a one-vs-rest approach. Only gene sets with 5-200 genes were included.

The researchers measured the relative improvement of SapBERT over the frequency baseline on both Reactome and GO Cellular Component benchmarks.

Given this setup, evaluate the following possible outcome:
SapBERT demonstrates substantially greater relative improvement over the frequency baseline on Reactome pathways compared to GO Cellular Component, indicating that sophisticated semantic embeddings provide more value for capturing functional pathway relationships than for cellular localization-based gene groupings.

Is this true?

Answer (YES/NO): NO